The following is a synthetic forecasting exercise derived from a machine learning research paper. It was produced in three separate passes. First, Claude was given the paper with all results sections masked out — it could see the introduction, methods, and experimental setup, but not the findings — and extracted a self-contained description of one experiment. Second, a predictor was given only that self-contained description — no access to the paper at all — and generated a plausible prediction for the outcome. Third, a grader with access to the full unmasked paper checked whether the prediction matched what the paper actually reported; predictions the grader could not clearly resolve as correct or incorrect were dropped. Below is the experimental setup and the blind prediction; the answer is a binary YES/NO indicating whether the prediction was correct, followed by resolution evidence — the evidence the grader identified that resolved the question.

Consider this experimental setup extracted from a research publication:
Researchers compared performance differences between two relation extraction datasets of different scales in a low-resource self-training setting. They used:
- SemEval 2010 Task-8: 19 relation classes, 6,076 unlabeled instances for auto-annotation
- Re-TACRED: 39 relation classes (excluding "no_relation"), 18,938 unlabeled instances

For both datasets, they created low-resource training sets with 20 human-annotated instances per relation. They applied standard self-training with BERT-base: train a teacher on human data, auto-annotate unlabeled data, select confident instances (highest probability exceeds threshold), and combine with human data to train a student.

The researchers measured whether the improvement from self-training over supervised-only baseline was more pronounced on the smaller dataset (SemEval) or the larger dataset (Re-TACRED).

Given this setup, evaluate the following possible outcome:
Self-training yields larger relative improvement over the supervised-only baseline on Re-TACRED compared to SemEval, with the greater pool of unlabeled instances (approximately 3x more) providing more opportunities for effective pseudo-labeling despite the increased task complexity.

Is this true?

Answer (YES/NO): YES